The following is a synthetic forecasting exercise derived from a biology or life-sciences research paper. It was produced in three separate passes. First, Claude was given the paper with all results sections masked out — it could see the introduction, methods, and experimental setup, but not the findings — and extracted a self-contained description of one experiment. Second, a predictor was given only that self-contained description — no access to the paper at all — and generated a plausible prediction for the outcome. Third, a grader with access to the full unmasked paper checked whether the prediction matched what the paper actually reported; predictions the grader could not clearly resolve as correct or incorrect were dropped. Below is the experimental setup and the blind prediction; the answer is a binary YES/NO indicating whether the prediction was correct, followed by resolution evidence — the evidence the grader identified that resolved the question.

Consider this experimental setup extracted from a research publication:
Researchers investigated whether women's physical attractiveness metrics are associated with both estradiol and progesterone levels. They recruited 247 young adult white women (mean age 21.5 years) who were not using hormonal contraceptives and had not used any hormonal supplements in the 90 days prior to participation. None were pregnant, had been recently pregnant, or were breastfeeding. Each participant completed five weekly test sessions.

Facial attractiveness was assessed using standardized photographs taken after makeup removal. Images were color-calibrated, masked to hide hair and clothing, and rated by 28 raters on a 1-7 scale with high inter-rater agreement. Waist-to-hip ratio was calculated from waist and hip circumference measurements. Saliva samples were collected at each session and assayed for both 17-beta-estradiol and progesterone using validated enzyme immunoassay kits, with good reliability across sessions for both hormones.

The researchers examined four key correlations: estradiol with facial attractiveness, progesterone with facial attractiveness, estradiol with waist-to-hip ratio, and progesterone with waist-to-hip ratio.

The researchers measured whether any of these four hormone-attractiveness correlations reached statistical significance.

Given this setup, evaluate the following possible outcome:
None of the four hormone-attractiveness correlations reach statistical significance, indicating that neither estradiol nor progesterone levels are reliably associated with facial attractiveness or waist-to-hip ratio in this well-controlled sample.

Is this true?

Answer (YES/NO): NO